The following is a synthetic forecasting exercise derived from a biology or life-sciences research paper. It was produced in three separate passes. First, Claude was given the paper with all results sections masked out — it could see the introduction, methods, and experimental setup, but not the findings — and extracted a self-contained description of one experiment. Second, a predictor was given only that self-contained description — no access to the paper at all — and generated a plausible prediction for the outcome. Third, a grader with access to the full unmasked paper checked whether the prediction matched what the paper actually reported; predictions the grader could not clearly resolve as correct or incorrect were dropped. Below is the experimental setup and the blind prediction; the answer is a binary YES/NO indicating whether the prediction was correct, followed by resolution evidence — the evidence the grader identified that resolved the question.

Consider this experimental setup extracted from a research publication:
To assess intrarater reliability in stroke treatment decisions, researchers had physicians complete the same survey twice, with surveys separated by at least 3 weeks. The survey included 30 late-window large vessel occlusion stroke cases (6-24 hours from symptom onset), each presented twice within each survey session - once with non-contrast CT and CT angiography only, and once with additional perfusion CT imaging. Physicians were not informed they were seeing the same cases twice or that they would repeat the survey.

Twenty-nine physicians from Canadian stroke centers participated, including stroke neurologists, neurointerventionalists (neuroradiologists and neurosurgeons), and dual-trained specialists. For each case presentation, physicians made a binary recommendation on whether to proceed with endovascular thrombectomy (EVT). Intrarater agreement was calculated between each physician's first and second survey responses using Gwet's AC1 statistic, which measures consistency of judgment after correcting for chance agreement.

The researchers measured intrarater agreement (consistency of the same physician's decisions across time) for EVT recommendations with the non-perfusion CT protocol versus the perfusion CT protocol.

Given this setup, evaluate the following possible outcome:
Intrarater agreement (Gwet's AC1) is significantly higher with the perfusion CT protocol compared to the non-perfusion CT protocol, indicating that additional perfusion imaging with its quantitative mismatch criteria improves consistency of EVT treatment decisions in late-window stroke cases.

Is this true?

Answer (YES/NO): NO